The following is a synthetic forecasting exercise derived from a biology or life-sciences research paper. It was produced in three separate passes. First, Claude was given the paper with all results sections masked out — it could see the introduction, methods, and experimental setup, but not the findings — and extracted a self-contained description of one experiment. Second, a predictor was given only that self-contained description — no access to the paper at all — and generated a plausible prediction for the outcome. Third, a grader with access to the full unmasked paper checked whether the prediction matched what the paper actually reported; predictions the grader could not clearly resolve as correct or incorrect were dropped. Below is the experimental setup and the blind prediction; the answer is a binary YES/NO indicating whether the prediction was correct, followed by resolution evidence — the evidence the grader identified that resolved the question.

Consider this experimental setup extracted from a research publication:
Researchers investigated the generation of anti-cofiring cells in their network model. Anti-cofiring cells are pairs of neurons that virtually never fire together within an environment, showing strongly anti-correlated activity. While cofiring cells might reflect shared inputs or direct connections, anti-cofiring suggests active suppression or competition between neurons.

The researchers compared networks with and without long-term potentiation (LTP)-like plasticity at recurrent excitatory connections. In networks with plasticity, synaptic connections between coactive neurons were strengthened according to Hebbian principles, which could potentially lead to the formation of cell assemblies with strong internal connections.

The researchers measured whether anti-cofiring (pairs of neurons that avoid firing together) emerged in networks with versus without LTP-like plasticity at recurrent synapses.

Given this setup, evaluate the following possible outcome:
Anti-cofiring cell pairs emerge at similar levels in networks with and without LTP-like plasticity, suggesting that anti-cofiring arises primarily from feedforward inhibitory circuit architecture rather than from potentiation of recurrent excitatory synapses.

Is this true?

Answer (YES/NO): NO